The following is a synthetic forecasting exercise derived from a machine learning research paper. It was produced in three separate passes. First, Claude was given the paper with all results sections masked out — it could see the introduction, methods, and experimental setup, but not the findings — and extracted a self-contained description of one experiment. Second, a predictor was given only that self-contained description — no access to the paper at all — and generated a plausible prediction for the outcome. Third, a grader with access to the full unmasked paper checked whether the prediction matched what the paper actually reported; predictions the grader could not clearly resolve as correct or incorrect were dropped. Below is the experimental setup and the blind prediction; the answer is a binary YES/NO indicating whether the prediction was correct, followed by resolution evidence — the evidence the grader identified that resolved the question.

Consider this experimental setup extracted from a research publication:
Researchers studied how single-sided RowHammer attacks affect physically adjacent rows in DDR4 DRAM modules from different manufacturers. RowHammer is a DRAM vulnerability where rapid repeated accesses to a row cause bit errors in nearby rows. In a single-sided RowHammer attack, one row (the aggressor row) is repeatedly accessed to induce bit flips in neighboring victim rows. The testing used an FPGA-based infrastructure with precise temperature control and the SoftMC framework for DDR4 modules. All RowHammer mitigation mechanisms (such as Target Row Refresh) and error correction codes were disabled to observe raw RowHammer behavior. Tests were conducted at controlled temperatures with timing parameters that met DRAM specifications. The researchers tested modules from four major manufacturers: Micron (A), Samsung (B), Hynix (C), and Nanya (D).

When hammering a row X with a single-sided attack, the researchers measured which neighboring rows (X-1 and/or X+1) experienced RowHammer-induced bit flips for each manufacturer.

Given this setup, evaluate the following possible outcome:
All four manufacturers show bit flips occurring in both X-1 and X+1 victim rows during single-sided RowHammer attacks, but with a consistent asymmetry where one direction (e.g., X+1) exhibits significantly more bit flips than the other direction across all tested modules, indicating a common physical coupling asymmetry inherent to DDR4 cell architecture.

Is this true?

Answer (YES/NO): NO